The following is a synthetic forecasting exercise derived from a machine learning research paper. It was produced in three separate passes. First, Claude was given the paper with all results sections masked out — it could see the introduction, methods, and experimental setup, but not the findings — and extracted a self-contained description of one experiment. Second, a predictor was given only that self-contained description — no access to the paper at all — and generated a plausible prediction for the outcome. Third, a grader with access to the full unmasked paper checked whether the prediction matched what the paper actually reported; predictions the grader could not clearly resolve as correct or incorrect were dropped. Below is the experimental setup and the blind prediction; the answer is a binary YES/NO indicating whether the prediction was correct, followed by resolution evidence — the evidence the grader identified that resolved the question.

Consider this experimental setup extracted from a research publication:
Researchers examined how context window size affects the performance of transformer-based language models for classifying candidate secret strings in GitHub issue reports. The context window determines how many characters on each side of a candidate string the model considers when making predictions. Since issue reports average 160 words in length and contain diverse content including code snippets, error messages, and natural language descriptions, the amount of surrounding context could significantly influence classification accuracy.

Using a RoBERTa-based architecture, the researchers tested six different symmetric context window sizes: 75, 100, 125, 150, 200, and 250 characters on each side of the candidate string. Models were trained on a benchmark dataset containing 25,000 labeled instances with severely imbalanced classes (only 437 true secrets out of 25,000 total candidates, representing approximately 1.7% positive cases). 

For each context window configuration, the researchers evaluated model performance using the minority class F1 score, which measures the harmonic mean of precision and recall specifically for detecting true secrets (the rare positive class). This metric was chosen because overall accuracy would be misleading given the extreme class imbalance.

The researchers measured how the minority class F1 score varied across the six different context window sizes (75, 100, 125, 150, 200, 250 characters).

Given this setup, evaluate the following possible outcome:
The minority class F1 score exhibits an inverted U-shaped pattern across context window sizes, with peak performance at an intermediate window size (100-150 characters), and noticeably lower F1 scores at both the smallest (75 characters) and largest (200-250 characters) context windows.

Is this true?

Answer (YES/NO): YES